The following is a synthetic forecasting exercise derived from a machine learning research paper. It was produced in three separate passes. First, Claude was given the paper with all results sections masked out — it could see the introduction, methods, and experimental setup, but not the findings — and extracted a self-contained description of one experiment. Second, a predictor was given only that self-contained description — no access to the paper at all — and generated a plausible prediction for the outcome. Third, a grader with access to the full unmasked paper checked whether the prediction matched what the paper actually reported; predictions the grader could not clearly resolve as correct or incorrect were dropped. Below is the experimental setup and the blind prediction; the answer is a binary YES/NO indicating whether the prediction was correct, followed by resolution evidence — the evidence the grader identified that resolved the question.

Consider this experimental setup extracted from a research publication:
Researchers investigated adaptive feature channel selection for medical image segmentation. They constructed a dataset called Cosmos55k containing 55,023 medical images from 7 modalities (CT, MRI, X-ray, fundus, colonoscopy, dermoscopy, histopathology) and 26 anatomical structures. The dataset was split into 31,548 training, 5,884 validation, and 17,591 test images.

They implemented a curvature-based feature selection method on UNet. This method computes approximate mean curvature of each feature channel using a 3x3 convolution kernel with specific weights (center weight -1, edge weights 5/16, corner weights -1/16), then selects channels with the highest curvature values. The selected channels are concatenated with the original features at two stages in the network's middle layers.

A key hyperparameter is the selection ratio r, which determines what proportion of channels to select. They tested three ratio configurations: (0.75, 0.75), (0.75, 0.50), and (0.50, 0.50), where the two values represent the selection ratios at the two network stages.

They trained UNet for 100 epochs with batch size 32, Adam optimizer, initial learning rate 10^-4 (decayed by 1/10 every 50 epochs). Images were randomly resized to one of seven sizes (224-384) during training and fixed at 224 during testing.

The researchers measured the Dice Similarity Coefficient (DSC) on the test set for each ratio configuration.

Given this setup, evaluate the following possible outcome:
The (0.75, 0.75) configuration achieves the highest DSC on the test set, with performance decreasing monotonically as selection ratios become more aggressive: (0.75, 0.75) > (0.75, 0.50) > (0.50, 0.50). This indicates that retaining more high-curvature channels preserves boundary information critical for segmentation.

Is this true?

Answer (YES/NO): NO